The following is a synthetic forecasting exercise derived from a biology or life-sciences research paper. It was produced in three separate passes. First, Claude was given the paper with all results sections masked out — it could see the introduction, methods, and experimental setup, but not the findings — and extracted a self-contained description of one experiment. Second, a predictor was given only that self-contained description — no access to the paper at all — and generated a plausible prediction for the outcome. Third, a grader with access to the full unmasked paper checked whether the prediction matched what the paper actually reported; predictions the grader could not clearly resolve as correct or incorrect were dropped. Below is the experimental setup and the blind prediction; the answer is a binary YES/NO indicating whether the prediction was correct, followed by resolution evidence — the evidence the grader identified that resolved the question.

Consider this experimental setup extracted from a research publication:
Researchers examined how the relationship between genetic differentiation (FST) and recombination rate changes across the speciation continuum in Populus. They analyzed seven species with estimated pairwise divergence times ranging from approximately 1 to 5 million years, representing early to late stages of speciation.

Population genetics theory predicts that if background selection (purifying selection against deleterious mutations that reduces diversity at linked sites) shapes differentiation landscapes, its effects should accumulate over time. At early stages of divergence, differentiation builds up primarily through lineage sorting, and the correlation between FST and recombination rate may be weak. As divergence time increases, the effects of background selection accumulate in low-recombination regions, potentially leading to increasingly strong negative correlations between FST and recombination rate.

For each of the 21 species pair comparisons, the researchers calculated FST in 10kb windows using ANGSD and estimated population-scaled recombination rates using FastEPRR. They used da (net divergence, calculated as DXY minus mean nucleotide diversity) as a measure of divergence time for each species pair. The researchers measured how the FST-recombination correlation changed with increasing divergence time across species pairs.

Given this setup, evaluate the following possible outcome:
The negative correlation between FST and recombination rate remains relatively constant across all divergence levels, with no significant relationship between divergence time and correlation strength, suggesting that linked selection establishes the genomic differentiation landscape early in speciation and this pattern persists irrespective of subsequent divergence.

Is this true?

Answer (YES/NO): NO